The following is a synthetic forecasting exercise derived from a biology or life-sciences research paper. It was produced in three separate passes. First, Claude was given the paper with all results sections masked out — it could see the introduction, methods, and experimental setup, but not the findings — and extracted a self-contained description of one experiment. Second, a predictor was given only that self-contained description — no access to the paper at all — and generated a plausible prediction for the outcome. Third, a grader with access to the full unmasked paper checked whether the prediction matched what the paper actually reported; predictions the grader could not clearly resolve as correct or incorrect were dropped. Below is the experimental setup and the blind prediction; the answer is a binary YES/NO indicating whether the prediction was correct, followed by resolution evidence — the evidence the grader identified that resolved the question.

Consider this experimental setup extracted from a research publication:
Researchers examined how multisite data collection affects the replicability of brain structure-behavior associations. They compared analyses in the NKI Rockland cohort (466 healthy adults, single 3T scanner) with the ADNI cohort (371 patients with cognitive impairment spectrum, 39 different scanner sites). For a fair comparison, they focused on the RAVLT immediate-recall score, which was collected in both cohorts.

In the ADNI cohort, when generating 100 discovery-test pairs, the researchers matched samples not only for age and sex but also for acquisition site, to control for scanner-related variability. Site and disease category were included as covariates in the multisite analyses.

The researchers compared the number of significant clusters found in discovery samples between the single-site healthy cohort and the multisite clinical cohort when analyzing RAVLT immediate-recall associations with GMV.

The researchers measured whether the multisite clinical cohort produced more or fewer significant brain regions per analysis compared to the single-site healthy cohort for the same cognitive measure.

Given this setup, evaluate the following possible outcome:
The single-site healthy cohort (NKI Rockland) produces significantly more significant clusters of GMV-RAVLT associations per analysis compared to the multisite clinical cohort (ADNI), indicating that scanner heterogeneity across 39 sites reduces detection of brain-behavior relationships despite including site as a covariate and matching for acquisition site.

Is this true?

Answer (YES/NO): NO